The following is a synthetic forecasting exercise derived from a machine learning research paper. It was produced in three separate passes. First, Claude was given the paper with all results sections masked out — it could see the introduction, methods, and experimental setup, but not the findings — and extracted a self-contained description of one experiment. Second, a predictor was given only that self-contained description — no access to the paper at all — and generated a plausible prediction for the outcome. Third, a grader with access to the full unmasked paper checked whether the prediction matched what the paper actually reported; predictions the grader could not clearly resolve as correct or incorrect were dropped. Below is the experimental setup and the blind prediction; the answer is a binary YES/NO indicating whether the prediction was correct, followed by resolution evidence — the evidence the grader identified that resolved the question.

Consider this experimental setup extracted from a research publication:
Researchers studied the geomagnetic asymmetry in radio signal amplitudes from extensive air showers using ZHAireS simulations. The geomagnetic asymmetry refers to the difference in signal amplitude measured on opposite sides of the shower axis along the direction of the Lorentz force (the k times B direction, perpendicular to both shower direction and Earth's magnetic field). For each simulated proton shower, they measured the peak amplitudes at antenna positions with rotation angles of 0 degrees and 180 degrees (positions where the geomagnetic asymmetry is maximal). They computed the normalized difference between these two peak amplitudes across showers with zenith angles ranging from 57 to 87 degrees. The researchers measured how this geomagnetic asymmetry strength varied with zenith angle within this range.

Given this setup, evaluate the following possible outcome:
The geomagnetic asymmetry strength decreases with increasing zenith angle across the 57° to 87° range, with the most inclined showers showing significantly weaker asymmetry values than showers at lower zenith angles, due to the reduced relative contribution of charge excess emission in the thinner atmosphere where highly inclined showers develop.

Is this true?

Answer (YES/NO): YES